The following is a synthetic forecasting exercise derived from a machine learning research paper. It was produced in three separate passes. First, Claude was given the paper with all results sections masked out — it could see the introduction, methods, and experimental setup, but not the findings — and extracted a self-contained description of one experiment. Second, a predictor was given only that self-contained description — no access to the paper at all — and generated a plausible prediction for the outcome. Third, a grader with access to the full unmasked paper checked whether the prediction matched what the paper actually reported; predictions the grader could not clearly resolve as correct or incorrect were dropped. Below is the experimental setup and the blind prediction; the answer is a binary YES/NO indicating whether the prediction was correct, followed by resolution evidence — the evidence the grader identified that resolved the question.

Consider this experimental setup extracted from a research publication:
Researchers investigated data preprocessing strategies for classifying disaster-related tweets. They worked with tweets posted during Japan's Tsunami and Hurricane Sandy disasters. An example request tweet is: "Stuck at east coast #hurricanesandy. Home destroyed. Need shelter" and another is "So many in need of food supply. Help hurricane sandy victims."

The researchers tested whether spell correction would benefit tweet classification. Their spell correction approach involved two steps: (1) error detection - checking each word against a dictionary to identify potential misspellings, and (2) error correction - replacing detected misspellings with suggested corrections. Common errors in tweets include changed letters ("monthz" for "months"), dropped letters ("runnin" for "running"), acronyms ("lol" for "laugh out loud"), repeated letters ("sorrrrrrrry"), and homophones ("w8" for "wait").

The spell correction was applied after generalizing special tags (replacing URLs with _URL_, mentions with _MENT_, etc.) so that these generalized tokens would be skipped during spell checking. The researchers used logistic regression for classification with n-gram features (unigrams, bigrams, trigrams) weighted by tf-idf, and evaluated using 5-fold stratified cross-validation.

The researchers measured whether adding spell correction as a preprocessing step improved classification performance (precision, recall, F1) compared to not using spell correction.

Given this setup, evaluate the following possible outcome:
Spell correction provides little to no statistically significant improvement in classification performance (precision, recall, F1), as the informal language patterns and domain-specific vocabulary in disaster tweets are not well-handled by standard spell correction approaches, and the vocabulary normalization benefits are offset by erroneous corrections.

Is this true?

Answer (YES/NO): YES